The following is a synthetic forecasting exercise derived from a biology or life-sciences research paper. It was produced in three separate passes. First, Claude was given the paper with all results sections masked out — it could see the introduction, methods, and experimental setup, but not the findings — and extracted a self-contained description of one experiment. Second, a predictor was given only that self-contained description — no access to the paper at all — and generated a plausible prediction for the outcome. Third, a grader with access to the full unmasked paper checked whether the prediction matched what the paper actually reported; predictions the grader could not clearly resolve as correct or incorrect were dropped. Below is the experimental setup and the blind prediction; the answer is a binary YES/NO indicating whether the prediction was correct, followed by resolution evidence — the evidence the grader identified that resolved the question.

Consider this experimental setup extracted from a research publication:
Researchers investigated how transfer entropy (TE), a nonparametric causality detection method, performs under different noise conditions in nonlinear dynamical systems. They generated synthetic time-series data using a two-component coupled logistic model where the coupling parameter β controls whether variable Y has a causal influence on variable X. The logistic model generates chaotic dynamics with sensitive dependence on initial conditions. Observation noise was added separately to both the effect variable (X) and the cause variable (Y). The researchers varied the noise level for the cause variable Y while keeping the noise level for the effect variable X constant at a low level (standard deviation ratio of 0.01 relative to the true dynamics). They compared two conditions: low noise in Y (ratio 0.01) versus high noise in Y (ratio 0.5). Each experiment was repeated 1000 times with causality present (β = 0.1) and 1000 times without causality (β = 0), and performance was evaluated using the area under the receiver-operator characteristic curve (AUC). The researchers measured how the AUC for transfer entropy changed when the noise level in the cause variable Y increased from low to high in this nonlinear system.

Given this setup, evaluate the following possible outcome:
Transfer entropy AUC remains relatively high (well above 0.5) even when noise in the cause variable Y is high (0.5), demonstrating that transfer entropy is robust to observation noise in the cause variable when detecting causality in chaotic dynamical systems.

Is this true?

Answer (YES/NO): NO